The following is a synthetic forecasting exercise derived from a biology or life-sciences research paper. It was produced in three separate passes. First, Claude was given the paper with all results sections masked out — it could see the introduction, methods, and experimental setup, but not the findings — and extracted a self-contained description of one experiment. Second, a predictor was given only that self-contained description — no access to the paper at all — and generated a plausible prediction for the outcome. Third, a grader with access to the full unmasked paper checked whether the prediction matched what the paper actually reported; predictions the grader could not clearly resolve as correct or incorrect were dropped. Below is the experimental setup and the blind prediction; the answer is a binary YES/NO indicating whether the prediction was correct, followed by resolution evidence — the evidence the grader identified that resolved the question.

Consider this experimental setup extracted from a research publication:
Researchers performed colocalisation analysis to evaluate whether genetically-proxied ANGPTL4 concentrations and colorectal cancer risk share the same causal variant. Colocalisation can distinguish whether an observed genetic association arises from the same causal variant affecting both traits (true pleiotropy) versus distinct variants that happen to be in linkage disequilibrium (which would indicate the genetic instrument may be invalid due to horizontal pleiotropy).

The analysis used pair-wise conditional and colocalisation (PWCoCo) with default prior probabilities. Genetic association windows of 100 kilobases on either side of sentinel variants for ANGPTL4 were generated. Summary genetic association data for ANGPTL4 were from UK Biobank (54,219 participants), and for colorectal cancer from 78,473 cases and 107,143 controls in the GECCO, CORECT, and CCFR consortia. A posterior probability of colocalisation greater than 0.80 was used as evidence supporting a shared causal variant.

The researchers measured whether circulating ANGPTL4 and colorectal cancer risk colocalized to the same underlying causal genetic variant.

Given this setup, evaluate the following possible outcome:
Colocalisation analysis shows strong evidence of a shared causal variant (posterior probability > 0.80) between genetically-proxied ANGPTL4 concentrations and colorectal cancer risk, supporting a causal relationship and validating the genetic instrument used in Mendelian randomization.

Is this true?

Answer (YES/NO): YES